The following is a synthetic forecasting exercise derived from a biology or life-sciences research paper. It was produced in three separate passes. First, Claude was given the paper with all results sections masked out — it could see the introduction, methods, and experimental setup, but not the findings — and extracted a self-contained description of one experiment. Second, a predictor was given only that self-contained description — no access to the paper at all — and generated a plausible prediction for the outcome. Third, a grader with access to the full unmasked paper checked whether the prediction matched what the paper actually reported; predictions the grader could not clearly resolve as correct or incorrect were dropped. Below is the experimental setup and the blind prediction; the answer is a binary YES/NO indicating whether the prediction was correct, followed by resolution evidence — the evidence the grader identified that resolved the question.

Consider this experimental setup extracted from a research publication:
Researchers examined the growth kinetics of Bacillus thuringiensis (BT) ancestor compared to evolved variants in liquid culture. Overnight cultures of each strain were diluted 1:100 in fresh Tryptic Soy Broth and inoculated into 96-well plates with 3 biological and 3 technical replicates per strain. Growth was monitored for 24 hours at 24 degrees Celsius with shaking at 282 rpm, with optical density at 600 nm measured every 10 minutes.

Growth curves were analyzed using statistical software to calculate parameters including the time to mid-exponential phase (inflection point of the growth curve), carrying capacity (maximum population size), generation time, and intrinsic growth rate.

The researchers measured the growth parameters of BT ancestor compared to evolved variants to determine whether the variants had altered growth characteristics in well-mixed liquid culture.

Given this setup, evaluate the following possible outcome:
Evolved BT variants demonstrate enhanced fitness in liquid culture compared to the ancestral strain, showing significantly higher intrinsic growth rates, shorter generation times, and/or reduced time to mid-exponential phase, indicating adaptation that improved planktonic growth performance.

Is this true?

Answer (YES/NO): YES